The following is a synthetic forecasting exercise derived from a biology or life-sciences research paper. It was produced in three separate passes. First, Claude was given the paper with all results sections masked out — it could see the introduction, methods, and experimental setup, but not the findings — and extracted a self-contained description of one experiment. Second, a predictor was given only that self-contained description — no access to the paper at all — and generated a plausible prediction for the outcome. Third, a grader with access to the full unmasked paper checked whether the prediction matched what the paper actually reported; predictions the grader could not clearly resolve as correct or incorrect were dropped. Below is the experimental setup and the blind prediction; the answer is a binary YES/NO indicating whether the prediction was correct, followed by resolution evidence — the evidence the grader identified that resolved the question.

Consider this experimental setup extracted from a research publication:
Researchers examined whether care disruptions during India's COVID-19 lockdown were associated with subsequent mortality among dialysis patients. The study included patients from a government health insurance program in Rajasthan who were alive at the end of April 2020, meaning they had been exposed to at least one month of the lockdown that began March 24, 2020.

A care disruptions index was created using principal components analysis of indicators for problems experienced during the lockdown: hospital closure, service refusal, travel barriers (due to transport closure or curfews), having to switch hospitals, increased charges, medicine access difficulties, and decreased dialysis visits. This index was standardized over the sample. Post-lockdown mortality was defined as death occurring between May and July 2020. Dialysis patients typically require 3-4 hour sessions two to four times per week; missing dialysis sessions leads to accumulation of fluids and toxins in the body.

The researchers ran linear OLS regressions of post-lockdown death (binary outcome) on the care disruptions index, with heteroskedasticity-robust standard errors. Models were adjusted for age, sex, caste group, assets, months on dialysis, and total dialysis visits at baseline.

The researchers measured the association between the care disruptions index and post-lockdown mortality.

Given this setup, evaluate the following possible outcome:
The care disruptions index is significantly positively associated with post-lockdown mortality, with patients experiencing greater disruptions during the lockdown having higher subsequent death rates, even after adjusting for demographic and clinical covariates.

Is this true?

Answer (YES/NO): YES